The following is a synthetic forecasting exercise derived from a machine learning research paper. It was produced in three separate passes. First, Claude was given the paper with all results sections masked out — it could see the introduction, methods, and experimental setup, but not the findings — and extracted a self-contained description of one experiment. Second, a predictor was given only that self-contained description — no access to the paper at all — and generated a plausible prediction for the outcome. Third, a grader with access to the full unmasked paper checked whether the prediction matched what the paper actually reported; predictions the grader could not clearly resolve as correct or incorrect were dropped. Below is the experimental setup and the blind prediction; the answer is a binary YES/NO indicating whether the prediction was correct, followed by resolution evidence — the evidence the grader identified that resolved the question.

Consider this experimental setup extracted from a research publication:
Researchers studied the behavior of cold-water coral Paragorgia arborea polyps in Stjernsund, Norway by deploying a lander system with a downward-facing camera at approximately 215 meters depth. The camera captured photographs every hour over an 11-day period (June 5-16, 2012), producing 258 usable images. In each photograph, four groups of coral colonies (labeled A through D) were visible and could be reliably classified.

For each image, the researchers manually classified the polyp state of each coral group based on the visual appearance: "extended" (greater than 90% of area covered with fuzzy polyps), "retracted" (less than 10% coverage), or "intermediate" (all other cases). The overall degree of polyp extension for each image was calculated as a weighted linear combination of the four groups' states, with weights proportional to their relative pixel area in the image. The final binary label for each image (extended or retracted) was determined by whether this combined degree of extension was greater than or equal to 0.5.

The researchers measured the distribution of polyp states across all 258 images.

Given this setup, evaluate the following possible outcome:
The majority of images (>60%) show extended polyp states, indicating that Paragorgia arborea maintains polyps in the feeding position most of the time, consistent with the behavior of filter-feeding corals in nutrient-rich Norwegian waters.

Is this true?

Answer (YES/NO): YES